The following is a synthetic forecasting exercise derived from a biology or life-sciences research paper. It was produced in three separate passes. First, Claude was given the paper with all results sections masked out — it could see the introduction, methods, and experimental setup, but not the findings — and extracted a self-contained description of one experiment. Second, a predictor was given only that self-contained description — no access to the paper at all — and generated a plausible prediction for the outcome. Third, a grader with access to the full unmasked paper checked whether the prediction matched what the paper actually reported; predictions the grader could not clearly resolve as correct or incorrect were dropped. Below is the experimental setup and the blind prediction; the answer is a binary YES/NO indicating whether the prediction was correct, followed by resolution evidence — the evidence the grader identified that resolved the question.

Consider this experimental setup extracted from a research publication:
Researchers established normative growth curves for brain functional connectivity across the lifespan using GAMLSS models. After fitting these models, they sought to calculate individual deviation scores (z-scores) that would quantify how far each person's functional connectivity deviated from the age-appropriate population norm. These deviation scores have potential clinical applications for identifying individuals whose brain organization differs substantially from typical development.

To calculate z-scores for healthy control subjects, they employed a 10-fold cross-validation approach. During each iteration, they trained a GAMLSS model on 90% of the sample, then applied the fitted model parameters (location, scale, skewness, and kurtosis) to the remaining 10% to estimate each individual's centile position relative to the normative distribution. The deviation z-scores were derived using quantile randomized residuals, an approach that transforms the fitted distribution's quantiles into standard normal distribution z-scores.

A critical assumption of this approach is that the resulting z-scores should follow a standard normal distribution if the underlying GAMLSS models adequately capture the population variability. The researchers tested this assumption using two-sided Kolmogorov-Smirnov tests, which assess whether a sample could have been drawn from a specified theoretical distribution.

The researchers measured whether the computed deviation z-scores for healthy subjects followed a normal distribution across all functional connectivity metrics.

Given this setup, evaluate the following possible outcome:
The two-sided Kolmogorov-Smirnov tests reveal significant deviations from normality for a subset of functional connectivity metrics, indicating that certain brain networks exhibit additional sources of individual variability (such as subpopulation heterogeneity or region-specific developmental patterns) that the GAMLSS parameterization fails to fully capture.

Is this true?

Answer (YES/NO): NO